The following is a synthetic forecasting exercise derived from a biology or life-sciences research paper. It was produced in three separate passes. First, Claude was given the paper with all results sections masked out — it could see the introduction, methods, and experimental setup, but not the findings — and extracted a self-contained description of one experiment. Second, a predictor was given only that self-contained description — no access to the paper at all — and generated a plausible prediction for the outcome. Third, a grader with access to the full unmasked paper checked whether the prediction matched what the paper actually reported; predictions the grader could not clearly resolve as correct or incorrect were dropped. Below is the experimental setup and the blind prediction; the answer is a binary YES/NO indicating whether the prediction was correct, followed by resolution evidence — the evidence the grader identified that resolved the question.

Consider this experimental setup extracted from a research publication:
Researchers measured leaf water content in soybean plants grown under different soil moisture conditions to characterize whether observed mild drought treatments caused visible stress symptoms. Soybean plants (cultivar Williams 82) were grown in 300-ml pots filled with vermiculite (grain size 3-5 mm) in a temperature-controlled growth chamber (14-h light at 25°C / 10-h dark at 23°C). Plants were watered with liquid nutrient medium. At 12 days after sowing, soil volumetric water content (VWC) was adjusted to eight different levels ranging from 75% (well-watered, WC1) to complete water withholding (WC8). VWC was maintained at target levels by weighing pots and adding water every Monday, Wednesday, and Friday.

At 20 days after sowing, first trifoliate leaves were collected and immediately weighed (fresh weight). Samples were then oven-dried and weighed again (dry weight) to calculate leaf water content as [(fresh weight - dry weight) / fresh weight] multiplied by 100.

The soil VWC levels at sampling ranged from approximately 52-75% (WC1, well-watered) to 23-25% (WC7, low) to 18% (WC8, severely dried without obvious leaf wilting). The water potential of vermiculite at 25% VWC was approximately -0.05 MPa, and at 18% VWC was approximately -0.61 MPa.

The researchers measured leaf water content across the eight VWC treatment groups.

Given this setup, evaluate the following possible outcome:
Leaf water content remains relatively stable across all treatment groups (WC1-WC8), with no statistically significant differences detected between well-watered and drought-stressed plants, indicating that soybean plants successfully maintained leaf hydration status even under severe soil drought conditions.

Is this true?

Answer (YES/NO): NO